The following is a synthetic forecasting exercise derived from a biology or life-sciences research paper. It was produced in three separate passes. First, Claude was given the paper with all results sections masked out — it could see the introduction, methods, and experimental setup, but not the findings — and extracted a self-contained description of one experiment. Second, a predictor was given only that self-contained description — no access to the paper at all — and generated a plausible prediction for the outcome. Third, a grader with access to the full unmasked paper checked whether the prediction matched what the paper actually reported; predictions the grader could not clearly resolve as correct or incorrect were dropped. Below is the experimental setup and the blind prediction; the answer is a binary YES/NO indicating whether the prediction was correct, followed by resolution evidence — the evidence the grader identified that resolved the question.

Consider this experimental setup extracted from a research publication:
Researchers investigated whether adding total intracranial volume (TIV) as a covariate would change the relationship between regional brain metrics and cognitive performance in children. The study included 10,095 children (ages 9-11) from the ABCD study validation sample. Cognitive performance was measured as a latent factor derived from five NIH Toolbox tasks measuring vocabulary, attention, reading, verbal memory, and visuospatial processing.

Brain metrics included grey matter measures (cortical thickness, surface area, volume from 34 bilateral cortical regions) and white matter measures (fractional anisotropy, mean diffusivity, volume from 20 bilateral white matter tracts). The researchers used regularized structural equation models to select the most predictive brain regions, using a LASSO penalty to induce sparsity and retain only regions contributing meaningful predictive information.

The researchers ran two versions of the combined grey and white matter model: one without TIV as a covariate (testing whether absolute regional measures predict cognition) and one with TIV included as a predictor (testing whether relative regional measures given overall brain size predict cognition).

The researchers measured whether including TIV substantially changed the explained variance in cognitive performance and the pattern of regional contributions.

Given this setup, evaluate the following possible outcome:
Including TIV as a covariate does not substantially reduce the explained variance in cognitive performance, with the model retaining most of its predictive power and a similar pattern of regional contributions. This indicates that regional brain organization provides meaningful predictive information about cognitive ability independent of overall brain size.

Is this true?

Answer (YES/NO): YES